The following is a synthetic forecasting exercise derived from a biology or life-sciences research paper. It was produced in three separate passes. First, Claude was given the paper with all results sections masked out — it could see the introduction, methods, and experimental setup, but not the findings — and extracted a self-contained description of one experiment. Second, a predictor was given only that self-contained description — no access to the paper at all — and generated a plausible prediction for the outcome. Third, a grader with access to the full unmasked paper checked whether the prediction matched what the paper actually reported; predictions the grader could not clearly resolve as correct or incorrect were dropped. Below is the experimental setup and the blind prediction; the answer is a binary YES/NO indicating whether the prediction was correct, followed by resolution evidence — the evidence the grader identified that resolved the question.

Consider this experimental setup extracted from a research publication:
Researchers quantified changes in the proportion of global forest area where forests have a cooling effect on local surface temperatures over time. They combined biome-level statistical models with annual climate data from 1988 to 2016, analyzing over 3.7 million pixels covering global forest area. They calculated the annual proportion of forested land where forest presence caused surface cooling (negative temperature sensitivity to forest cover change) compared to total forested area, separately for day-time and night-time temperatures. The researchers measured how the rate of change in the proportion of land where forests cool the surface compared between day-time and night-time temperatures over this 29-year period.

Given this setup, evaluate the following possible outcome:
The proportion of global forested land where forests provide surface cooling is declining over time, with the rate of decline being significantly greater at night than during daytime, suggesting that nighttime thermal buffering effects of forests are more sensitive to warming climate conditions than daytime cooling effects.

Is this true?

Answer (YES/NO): NO